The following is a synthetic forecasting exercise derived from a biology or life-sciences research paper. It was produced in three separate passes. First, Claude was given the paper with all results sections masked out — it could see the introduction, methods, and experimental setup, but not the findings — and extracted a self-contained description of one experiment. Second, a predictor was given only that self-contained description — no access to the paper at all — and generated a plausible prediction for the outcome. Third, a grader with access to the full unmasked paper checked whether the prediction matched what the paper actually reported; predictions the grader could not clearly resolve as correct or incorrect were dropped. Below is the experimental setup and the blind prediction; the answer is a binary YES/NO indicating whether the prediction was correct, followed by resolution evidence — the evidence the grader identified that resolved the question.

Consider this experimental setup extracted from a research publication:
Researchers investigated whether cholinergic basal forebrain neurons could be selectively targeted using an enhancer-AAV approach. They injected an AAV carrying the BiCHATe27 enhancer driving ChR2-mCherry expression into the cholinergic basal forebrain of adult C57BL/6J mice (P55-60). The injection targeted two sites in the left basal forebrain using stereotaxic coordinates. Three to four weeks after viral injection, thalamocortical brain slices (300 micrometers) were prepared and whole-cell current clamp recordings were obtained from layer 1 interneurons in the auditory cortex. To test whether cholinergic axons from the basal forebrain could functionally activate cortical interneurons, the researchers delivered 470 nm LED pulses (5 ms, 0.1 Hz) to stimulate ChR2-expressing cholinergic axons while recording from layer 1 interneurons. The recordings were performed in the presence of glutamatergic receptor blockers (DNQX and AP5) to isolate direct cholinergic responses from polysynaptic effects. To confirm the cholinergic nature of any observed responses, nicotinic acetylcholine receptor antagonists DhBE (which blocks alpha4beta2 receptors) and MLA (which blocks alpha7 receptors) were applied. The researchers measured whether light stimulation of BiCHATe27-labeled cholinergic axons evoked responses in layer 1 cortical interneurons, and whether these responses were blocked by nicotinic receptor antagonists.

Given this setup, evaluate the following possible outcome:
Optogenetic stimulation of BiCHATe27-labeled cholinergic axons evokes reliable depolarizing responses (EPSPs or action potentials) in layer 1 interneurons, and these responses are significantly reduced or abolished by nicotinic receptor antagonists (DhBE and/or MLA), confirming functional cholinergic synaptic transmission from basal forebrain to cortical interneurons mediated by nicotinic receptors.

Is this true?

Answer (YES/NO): YES